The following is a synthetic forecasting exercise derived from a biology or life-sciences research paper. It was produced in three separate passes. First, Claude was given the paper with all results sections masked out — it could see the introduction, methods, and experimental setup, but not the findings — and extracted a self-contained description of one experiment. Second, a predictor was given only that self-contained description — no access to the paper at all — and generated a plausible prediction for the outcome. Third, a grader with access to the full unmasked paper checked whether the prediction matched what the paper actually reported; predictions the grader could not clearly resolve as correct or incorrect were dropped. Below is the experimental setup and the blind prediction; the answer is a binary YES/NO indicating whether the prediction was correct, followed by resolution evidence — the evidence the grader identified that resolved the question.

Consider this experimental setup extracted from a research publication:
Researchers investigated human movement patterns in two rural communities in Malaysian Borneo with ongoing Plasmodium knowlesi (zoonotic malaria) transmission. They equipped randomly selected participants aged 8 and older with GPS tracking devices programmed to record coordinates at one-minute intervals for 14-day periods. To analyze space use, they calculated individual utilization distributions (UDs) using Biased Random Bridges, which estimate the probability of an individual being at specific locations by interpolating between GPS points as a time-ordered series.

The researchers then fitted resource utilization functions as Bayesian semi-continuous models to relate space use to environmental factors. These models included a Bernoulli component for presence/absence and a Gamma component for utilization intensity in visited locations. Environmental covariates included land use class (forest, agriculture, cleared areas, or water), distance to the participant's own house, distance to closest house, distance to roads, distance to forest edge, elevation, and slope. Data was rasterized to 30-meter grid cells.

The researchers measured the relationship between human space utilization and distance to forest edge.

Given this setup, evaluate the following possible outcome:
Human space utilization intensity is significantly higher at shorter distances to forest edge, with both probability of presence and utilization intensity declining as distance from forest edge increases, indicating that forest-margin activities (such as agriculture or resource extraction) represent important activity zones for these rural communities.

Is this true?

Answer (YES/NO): NO